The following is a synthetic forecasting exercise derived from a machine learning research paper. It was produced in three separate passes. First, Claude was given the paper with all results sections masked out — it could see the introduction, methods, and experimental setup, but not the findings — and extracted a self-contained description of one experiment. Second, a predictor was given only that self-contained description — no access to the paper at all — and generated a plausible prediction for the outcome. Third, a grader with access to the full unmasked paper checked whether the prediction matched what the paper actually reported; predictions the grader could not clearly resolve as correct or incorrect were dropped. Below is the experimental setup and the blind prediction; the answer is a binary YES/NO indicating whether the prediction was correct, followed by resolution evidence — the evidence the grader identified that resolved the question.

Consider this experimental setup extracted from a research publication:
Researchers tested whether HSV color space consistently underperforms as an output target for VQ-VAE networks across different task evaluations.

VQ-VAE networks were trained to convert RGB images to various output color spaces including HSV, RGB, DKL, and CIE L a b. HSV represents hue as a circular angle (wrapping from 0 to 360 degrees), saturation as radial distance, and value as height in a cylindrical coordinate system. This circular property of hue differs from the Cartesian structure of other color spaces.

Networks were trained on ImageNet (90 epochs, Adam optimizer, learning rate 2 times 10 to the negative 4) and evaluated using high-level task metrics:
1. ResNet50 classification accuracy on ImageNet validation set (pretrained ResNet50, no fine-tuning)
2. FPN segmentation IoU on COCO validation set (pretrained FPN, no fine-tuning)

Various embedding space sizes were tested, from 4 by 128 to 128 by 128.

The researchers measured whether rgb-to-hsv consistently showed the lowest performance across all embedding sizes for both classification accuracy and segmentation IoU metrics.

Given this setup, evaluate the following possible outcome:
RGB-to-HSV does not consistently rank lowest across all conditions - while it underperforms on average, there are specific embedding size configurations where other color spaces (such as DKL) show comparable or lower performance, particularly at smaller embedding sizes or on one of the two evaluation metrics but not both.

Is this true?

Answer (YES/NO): NO